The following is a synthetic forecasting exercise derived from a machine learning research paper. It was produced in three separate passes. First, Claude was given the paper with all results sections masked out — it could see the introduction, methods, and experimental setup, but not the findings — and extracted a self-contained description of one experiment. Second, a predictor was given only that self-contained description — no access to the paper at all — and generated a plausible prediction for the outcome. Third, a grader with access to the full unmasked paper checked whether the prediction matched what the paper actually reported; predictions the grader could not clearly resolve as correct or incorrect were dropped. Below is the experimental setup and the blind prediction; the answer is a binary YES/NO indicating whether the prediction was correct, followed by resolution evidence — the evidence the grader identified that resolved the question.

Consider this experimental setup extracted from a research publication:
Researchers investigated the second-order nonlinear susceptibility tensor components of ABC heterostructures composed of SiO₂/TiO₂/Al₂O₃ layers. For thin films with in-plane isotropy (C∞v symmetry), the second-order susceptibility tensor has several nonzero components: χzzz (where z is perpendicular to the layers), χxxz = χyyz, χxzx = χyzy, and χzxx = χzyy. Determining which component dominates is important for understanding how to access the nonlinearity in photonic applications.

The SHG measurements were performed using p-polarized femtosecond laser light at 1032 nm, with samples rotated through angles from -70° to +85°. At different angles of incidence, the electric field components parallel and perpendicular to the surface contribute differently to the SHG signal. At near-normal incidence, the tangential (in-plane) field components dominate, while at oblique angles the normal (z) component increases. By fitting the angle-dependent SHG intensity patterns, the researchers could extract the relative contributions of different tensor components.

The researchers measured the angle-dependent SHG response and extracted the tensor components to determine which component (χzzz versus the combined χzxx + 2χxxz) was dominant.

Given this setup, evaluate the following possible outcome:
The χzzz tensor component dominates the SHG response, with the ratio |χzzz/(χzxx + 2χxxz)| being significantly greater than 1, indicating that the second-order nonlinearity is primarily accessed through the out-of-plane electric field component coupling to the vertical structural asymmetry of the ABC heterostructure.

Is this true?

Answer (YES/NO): YES